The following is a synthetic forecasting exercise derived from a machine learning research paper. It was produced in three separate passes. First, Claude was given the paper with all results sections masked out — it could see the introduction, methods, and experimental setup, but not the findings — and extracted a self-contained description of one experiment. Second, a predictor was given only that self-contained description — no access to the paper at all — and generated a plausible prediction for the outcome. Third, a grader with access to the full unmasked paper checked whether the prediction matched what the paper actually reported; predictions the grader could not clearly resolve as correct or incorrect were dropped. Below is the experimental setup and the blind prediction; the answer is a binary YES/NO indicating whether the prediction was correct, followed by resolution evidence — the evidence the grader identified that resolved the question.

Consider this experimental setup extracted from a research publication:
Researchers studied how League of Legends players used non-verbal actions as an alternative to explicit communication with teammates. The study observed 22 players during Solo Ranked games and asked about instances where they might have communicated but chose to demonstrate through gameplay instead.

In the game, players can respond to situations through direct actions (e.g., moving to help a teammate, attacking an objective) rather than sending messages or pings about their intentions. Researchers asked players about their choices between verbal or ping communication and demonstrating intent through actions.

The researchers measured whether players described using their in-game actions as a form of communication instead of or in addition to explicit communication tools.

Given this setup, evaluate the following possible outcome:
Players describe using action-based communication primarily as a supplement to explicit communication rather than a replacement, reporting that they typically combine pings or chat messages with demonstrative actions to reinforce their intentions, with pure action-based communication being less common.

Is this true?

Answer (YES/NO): NO